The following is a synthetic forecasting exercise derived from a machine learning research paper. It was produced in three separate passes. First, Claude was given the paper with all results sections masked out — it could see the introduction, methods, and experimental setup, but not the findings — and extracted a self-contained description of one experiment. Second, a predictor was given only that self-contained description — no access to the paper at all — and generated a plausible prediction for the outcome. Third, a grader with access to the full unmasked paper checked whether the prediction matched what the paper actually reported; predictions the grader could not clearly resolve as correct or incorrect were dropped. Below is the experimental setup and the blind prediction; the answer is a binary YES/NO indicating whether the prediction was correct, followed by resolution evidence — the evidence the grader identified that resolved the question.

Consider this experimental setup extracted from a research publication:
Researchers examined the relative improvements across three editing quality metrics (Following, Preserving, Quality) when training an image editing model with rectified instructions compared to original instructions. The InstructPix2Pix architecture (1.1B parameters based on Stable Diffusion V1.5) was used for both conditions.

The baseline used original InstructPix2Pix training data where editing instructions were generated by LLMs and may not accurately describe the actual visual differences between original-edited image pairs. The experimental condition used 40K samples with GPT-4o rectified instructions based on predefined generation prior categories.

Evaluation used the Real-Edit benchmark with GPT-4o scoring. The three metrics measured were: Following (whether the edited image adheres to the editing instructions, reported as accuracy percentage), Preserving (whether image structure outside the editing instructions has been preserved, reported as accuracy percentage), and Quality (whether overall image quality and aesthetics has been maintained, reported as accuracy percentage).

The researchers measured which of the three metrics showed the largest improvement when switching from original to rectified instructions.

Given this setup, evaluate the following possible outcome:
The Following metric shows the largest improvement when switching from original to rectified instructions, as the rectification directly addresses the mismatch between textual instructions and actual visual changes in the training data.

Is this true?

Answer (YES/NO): NO